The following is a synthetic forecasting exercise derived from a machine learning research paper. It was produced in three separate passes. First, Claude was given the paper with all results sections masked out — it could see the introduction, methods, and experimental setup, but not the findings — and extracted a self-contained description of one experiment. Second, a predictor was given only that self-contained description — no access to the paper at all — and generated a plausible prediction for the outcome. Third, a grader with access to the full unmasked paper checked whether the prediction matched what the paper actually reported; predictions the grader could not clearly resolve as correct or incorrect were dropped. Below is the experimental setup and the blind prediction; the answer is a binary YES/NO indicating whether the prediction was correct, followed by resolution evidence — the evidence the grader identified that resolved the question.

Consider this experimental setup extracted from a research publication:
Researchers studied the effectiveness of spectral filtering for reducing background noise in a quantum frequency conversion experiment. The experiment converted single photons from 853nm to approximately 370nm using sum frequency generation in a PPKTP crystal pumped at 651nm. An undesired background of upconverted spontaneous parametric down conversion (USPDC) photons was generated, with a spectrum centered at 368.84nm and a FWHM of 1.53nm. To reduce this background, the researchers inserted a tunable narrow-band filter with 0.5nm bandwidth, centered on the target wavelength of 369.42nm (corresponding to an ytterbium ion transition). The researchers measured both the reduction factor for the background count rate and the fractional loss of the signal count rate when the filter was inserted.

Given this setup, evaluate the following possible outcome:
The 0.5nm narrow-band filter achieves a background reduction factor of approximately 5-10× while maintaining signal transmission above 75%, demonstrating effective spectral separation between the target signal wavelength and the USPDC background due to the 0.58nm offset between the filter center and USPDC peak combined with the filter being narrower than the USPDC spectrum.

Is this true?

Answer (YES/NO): NO